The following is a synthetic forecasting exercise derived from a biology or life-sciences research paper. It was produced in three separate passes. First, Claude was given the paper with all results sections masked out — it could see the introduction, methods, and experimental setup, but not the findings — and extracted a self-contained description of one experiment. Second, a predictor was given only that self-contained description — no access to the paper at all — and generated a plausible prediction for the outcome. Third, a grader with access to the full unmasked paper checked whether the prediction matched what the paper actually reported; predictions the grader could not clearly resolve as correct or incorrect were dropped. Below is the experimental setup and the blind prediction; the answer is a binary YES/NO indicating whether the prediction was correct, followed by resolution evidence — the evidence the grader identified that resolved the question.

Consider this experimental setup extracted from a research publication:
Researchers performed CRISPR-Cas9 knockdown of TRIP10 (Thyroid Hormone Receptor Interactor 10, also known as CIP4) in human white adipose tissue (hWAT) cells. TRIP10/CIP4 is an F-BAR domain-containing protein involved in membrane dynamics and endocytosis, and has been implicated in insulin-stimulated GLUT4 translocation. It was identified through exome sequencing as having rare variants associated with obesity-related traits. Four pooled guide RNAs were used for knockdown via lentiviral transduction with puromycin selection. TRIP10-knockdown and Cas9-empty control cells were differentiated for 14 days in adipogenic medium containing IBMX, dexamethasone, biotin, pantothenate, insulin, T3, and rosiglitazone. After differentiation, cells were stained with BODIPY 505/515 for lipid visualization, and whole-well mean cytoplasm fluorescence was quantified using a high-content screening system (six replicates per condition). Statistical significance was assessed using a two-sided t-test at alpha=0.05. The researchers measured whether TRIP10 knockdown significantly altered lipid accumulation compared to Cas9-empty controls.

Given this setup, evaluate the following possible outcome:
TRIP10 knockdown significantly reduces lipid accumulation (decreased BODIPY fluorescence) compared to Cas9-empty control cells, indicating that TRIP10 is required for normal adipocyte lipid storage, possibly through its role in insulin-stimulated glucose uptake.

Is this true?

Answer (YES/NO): NO